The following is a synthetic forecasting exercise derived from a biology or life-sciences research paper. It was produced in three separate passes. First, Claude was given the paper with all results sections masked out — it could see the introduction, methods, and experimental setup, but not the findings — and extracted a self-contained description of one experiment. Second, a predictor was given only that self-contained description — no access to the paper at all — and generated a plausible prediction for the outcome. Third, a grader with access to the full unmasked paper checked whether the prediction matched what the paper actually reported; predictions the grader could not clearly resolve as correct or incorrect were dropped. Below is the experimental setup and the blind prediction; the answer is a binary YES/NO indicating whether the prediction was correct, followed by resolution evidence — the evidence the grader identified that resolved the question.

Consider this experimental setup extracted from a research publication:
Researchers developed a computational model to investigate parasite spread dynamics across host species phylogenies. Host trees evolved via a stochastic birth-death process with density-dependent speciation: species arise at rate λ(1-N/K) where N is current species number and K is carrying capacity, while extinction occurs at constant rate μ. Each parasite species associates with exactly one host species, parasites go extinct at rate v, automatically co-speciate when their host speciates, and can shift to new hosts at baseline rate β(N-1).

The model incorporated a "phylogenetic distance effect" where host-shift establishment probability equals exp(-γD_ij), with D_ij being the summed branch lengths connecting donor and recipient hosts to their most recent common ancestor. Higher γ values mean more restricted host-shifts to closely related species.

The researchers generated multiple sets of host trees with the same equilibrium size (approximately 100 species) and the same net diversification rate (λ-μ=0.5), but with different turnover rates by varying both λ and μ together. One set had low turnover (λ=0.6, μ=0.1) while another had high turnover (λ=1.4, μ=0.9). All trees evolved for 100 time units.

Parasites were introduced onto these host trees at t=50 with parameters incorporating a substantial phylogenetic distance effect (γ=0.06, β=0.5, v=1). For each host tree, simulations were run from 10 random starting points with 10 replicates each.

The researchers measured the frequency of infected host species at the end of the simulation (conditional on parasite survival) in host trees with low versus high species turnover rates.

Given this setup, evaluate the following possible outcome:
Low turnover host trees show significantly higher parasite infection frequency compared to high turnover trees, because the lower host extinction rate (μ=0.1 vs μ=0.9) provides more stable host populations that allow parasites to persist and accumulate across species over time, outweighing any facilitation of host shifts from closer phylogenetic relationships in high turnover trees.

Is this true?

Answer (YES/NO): NO